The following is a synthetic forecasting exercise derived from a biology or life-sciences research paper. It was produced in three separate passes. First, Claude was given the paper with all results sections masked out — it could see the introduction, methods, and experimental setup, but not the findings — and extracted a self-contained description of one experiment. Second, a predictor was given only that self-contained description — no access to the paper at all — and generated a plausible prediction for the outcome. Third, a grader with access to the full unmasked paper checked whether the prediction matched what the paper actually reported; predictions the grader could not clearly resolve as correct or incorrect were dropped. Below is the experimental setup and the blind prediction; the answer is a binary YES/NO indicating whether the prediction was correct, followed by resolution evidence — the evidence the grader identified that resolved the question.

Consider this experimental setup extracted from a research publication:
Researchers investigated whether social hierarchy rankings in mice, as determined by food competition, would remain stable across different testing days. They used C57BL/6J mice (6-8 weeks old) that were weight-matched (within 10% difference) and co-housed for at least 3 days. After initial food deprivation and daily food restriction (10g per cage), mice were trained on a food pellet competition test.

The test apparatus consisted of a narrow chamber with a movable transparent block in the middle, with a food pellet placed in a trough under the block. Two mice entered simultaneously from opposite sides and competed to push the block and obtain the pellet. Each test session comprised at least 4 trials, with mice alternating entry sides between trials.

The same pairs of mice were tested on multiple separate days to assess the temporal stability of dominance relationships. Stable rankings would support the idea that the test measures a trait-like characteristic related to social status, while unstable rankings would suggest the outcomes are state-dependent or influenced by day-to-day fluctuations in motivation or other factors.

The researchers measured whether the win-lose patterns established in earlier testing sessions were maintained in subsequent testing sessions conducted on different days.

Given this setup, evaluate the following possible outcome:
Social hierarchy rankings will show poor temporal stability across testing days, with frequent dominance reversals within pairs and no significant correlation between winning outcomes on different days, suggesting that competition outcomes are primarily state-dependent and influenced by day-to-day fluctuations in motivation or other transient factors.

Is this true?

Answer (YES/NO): NO